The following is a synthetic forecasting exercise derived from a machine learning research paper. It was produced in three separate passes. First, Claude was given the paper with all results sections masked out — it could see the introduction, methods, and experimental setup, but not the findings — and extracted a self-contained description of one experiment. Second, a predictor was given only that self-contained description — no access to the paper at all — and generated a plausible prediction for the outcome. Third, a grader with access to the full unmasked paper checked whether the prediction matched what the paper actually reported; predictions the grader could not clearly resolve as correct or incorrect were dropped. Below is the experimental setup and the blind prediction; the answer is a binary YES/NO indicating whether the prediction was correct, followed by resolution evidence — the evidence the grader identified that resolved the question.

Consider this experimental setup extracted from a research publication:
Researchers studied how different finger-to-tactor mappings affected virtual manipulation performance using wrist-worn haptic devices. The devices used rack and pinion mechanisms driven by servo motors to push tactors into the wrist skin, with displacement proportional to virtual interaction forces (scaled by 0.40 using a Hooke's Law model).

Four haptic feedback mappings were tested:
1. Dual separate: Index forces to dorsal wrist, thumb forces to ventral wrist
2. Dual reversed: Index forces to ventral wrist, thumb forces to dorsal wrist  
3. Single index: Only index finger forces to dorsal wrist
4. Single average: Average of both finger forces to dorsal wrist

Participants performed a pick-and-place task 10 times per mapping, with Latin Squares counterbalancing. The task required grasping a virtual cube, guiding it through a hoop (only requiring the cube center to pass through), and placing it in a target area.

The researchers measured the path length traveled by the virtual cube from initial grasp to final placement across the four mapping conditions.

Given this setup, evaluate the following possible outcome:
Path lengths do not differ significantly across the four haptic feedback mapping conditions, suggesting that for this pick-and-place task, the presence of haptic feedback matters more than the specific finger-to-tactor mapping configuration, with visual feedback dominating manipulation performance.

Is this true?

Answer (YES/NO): YES